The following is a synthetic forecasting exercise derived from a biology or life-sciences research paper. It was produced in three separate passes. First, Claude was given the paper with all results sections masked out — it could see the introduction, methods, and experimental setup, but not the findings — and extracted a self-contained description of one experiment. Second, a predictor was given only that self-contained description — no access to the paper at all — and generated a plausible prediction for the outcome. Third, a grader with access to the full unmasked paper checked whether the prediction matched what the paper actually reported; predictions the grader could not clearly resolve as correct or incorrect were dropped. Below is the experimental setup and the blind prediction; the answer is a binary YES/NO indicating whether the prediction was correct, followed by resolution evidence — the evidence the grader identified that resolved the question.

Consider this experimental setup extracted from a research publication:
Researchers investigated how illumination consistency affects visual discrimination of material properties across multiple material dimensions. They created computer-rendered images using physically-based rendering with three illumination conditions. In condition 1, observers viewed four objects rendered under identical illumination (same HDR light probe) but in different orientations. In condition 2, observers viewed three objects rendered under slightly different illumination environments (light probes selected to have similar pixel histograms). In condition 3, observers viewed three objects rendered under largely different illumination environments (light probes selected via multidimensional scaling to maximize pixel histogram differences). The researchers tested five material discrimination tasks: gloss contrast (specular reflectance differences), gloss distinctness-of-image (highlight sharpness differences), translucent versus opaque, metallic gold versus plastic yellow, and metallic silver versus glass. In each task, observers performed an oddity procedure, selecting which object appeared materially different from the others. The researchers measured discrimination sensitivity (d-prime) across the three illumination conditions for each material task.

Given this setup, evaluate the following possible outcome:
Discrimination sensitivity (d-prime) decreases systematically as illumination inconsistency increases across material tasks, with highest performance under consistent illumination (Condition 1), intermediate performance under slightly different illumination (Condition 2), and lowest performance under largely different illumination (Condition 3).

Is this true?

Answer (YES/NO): YES